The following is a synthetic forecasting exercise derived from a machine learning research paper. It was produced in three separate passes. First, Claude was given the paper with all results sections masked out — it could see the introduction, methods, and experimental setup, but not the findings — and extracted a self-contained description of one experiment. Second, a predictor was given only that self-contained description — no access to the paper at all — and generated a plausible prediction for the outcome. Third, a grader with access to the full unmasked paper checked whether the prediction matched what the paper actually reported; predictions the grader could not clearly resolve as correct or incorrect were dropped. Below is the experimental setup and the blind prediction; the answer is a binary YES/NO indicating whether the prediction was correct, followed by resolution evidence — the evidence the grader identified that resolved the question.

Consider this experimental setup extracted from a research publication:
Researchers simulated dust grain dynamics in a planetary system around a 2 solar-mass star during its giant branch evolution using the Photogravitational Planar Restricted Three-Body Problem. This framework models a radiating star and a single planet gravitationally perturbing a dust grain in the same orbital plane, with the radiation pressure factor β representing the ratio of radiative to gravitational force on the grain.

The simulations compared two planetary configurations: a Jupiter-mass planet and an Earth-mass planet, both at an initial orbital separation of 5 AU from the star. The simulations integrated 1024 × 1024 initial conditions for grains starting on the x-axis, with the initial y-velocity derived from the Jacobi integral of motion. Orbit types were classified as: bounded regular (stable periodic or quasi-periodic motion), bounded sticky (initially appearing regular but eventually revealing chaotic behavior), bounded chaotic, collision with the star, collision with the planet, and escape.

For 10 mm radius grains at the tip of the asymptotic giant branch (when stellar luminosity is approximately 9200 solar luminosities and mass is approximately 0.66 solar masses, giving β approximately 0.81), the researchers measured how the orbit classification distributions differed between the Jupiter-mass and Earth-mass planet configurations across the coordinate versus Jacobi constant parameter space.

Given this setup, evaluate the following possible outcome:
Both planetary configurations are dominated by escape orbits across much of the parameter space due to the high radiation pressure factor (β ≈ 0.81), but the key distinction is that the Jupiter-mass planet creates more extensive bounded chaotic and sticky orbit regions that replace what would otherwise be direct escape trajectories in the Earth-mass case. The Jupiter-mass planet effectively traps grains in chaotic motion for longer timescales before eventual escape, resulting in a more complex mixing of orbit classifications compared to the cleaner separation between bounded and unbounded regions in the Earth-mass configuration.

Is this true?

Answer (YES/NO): NO